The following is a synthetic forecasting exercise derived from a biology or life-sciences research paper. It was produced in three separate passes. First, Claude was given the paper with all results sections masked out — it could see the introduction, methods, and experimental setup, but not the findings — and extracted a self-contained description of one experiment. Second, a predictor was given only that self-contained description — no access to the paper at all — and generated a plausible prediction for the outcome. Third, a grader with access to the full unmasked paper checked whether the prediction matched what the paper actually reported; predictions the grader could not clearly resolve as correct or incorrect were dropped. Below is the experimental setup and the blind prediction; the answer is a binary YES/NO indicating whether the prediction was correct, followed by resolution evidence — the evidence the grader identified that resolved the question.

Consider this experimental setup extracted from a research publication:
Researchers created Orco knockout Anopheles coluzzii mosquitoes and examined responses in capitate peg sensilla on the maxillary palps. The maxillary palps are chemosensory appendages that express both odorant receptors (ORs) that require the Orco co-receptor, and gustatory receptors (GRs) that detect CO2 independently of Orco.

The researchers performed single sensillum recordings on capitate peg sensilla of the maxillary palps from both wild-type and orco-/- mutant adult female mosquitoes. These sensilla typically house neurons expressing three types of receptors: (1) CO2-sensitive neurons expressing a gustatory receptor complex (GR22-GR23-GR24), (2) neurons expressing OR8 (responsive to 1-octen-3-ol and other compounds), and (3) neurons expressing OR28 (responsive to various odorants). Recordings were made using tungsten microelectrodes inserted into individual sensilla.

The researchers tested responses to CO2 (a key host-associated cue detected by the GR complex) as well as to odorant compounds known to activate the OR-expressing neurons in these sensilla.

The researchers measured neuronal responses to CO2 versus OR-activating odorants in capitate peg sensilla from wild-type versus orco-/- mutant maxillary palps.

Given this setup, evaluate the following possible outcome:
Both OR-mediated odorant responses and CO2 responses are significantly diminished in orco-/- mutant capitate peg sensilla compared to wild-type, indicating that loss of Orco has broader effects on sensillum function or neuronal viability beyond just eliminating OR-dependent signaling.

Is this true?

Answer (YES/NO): NO